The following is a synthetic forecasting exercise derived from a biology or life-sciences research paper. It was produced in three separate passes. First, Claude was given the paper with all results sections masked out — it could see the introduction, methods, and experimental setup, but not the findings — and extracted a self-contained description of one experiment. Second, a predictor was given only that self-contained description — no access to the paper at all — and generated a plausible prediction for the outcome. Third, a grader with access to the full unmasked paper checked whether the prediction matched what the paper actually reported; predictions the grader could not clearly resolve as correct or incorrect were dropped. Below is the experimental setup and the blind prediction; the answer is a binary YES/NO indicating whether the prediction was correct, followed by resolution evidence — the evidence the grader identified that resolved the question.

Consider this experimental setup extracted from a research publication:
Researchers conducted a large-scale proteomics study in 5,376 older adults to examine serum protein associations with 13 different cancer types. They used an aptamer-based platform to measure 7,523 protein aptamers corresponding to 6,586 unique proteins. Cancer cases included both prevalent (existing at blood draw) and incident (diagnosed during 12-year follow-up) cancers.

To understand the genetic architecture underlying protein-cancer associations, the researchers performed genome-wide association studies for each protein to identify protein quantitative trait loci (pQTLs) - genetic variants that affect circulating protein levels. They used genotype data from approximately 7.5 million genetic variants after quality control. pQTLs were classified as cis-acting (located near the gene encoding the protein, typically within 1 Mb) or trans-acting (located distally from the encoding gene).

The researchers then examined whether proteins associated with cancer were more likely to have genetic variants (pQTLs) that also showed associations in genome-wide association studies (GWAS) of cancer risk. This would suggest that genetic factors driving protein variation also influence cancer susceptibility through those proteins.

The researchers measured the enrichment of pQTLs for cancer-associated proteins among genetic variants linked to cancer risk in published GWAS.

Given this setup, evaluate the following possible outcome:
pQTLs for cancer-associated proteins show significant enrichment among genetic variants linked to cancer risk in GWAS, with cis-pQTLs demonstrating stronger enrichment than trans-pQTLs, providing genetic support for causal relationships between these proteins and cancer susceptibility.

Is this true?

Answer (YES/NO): NO